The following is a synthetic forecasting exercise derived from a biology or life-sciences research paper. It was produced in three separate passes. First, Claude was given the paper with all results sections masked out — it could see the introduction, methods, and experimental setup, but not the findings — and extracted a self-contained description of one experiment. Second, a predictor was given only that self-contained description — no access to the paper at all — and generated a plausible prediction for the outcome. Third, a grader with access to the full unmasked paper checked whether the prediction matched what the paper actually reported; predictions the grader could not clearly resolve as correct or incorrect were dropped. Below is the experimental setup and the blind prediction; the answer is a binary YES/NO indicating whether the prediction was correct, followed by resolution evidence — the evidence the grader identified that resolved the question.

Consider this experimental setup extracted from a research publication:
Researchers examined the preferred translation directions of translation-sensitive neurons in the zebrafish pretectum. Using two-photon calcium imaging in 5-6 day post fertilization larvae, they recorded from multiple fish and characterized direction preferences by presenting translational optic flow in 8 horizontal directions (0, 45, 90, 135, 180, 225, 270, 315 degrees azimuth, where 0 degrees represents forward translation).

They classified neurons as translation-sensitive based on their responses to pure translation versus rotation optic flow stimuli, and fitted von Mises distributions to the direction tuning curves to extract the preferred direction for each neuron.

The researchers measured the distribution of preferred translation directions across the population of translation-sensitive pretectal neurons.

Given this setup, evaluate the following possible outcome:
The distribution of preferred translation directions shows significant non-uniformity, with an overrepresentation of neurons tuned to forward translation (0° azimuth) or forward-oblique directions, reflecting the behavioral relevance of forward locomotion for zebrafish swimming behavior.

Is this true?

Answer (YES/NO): NO